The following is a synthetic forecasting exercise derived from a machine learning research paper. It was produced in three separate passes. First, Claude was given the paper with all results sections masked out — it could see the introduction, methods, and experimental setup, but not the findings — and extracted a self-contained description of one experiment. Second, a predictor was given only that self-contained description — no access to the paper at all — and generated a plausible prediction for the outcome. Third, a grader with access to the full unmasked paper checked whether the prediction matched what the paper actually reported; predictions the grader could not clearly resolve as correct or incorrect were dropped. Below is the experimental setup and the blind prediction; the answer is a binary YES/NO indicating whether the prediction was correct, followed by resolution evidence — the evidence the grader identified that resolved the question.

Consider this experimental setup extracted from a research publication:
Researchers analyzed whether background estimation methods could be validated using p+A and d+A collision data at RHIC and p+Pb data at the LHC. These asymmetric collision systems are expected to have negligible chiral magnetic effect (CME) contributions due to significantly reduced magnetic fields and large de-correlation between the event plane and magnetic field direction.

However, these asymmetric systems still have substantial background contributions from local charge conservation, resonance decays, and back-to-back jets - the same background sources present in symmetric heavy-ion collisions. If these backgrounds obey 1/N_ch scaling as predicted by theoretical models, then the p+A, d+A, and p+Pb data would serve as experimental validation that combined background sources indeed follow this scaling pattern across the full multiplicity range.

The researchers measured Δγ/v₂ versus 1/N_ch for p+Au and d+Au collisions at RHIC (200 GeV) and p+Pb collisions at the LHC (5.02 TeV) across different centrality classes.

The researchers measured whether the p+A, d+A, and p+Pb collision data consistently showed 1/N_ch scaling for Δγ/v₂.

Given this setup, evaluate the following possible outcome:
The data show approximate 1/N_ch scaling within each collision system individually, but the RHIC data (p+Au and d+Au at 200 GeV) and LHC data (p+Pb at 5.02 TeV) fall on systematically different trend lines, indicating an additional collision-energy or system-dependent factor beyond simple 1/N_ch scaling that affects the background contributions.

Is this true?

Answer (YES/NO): NO